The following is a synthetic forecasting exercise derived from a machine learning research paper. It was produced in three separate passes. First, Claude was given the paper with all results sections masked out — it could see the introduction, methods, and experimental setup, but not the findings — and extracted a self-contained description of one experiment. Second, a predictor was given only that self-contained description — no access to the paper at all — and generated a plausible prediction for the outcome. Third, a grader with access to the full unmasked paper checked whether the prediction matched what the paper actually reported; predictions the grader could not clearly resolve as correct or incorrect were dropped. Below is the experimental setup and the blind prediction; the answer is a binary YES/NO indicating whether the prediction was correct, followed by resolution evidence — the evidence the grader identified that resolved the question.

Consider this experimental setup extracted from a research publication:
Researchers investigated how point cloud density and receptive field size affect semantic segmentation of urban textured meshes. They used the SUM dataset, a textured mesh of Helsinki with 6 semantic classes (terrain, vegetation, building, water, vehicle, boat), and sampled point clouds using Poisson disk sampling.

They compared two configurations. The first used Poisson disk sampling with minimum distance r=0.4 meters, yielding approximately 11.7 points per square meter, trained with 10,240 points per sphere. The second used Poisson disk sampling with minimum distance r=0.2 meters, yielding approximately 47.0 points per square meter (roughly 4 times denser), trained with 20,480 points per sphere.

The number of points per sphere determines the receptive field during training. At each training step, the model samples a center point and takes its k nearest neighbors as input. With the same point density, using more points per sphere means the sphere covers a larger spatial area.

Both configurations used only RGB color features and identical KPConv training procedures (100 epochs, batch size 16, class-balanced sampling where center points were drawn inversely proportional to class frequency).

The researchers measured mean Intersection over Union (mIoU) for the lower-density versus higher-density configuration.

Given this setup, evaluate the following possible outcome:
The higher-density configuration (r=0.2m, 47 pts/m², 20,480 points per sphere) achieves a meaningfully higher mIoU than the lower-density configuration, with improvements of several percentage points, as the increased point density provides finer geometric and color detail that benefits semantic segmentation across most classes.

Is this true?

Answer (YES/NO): NO